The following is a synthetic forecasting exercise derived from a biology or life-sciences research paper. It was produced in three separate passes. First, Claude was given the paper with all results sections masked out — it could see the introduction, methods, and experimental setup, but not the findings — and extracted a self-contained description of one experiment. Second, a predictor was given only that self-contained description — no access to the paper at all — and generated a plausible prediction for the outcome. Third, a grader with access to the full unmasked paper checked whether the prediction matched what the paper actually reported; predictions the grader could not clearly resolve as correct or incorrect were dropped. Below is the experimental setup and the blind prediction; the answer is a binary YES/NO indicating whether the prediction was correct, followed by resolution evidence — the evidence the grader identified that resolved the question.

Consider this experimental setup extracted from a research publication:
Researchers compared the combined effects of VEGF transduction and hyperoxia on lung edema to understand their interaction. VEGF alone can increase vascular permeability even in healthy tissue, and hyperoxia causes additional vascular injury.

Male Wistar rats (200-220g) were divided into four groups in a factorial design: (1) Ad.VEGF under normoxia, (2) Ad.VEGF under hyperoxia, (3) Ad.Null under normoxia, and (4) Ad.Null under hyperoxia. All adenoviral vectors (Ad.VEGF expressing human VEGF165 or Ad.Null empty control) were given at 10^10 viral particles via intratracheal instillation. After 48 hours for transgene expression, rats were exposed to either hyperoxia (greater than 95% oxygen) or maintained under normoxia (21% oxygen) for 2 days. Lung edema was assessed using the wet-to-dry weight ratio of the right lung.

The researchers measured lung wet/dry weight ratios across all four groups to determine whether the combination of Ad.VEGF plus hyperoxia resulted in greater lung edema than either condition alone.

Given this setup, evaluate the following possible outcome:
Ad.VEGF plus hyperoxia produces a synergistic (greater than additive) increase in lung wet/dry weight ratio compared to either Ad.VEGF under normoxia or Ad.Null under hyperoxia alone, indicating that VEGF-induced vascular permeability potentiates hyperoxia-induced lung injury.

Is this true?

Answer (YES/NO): NO